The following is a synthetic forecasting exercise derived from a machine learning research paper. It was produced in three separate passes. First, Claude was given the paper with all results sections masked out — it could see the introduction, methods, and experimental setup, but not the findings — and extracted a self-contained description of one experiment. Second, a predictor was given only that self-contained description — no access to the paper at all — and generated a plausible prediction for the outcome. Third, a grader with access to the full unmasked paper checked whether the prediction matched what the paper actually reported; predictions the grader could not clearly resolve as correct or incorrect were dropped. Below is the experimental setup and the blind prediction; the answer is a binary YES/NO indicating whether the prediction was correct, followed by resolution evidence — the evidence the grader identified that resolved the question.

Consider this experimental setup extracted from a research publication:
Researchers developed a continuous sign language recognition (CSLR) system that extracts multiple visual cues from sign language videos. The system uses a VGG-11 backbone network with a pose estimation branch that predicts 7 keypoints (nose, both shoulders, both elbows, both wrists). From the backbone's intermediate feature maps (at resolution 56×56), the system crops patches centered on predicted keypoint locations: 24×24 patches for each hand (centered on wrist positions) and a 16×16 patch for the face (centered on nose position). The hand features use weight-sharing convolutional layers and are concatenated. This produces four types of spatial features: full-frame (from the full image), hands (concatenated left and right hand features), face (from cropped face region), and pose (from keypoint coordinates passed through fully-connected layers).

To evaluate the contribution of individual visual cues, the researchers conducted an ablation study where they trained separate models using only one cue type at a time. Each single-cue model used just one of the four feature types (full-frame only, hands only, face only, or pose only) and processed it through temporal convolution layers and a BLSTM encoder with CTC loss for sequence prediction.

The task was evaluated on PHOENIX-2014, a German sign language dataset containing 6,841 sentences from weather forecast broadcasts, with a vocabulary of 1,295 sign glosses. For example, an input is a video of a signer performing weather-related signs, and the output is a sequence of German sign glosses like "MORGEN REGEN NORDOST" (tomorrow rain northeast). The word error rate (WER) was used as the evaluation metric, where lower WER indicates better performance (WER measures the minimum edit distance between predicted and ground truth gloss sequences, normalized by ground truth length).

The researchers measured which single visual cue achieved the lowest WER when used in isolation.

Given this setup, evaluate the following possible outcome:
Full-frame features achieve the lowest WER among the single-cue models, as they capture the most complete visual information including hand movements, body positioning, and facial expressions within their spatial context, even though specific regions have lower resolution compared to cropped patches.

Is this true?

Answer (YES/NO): YES